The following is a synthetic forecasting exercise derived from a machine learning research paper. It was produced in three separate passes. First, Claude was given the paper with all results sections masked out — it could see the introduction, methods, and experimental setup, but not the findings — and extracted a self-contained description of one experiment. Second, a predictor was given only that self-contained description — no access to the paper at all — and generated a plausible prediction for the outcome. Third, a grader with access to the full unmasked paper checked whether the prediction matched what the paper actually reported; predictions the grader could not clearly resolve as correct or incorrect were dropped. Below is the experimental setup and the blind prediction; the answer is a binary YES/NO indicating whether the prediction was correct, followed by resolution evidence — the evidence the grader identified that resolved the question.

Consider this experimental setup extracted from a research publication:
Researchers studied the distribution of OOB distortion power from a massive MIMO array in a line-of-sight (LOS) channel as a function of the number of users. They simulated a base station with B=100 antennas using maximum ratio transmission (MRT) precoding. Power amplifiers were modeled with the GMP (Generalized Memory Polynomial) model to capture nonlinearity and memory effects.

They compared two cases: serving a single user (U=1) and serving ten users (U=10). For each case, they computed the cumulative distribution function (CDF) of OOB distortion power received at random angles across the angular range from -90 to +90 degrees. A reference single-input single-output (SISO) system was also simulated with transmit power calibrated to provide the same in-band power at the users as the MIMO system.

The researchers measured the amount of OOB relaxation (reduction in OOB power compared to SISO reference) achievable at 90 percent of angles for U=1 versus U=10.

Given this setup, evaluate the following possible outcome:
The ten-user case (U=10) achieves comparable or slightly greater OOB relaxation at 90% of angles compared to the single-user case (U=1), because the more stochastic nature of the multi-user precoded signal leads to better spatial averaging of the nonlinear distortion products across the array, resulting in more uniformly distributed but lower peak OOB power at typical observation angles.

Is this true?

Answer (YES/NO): NO